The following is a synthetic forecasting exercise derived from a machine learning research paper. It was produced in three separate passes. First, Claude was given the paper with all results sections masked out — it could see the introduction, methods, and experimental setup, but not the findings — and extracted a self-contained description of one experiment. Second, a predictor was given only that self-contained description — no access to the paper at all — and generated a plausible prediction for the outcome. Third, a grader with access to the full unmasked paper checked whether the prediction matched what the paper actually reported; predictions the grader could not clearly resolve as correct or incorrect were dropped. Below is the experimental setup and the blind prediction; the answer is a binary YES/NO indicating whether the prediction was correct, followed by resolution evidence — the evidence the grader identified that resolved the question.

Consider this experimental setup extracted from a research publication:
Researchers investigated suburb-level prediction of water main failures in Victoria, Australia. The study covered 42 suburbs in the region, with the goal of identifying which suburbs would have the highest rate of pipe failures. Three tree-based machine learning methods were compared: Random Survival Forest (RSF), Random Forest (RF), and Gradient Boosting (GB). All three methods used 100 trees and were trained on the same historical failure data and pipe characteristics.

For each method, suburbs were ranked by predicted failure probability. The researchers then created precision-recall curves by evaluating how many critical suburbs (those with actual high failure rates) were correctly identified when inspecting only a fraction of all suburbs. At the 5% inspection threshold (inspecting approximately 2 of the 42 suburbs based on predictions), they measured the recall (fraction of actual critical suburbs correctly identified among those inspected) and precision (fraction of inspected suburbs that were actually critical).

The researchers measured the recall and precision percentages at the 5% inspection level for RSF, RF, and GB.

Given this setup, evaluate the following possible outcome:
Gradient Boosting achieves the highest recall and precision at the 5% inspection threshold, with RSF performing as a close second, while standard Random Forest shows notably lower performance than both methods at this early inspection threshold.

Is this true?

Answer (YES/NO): NO